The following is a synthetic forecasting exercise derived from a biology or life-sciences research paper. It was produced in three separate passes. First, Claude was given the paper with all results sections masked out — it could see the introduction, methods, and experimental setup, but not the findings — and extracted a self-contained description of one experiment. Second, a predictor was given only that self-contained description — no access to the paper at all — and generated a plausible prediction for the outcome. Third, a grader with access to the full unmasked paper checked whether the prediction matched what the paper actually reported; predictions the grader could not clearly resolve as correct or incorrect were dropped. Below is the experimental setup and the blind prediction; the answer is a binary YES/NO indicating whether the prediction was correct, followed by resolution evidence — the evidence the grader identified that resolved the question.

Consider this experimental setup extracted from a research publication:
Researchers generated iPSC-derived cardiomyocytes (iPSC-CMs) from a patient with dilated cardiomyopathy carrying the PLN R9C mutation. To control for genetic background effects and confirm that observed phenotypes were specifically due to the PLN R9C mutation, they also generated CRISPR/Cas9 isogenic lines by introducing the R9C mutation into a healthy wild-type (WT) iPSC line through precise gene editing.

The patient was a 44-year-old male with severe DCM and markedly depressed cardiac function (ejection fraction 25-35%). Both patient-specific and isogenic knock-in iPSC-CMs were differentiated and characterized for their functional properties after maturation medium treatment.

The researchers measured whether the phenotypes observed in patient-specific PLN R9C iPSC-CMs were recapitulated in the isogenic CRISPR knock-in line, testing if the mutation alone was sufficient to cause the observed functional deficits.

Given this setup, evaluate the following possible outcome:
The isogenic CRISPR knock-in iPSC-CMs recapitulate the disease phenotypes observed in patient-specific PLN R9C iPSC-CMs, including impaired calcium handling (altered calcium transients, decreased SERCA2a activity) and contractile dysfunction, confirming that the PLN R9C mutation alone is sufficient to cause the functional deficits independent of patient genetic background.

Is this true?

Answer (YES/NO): NO